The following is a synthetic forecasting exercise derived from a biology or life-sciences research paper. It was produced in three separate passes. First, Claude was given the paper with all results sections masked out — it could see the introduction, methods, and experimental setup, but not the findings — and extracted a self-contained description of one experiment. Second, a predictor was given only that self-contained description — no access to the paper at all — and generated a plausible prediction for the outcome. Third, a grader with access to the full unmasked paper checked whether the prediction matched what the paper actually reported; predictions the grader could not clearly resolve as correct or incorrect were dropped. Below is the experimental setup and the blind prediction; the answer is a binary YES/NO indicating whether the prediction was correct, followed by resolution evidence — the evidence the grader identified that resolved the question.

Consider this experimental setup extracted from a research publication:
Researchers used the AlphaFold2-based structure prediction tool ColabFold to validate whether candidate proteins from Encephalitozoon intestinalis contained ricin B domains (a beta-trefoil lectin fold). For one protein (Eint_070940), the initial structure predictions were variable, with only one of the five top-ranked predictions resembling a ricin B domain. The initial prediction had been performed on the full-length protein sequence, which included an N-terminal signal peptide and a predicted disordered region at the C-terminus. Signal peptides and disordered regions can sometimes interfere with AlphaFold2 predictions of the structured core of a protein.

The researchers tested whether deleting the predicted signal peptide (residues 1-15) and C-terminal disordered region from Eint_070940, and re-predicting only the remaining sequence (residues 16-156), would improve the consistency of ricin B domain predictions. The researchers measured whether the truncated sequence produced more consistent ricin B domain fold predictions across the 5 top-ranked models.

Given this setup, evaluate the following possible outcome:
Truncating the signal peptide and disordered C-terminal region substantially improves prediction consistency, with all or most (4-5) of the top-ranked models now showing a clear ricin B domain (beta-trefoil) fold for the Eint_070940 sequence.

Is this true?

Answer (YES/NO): YES